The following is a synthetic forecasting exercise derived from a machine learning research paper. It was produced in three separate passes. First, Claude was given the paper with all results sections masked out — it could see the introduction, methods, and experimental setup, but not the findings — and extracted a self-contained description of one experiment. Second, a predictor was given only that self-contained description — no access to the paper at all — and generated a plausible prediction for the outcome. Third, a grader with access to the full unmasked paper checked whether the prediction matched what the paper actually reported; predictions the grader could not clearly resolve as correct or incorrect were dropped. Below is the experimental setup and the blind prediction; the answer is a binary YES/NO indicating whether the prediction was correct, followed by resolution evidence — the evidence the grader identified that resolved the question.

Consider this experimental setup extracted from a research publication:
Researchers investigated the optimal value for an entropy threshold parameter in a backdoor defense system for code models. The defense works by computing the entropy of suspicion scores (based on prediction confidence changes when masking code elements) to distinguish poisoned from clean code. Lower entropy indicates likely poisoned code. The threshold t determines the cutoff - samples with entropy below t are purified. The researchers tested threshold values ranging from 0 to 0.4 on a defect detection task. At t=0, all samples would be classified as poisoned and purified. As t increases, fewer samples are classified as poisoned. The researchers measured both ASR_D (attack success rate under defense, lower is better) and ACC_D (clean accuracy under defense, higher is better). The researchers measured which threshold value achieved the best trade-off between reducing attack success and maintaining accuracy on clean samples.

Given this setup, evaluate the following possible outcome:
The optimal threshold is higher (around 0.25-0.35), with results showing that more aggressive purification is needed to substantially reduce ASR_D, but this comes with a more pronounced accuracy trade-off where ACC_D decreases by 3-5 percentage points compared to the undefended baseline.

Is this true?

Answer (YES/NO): NO